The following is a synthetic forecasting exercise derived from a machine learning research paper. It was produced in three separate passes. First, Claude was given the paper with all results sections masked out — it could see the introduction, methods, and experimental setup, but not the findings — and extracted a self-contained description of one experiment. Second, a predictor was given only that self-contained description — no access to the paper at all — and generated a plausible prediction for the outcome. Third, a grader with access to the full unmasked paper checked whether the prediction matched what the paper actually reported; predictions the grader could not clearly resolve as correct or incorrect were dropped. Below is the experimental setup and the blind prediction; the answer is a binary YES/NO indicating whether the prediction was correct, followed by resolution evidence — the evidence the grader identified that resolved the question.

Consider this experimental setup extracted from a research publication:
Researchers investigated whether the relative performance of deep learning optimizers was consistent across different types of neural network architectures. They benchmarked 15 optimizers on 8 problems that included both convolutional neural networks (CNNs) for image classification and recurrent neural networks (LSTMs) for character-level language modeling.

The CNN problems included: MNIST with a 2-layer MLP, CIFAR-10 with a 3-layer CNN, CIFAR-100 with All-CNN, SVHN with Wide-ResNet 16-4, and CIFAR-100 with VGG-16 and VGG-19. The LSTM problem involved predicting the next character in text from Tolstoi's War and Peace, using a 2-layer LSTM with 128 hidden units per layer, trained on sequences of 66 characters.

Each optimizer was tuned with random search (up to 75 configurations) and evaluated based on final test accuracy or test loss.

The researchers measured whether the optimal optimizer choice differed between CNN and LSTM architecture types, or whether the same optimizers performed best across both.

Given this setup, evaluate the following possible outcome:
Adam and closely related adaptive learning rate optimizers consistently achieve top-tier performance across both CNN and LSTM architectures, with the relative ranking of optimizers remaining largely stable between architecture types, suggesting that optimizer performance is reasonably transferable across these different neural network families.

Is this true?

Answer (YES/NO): NO